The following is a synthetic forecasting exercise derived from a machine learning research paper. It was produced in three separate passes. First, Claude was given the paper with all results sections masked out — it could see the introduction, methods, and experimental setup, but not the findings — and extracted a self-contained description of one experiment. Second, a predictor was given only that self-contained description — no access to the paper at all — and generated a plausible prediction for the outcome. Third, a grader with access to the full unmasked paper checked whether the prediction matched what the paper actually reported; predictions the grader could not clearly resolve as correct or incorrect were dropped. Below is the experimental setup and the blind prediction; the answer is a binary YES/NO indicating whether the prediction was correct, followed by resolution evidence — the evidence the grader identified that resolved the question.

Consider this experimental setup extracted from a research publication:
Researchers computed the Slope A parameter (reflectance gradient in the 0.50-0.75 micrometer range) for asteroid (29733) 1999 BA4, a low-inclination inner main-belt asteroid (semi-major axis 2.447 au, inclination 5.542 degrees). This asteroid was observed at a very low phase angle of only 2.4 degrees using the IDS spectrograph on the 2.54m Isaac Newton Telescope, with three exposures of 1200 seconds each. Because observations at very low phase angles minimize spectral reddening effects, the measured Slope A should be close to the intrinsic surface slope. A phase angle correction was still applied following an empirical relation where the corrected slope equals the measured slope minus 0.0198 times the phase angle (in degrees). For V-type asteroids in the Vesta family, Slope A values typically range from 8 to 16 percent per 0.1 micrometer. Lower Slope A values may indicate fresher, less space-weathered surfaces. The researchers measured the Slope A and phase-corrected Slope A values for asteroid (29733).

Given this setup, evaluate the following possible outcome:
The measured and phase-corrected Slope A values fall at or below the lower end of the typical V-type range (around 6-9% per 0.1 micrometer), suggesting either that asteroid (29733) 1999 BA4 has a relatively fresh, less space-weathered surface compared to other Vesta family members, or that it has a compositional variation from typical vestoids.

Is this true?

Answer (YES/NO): NO